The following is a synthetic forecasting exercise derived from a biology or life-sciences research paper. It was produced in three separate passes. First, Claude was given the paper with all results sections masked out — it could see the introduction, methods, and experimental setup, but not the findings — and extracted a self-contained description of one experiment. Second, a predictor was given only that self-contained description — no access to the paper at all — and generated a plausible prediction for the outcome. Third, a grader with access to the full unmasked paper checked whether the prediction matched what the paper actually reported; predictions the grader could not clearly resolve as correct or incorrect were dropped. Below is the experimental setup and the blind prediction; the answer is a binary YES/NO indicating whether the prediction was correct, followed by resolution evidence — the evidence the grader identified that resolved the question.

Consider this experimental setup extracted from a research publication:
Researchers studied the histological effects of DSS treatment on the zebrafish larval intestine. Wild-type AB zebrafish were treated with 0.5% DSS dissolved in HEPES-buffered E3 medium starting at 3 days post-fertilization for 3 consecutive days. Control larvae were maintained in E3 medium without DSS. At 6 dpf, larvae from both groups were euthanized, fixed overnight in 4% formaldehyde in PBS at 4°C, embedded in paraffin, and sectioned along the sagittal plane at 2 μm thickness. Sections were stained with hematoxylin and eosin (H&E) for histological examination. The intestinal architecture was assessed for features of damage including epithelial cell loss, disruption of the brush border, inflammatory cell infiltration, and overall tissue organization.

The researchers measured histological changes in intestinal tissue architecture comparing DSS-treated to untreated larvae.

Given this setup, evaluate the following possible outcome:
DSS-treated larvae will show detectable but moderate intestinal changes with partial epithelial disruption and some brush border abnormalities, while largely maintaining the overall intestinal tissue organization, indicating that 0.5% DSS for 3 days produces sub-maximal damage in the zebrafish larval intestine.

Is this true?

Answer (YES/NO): NO